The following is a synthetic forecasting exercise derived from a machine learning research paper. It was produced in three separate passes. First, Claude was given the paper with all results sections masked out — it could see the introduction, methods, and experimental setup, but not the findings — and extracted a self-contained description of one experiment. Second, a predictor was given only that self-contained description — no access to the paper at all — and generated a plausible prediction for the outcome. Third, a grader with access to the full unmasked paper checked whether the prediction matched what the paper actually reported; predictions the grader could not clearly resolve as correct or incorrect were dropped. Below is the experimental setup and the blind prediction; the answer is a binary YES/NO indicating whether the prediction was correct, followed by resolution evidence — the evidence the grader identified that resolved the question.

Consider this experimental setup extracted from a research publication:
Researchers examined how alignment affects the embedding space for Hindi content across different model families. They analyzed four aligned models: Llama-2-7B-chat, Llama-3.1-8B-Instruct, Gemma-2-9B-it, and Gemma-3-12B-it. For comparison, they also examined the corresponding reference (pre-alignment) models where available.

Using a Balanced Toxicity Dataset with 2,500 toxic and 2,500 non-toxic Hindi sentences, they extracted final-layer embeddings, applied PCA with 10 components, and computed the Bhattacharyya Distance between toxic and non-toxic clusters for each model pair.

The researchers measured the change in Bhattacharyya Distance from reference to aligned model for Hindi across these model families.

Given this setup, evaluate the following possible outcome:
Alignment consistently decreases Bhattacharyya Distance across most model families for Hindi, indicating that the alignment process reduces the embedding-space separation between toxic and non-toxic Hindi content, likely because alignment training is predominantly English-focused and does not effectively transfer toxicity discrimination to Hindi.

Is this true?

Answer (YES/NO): NO